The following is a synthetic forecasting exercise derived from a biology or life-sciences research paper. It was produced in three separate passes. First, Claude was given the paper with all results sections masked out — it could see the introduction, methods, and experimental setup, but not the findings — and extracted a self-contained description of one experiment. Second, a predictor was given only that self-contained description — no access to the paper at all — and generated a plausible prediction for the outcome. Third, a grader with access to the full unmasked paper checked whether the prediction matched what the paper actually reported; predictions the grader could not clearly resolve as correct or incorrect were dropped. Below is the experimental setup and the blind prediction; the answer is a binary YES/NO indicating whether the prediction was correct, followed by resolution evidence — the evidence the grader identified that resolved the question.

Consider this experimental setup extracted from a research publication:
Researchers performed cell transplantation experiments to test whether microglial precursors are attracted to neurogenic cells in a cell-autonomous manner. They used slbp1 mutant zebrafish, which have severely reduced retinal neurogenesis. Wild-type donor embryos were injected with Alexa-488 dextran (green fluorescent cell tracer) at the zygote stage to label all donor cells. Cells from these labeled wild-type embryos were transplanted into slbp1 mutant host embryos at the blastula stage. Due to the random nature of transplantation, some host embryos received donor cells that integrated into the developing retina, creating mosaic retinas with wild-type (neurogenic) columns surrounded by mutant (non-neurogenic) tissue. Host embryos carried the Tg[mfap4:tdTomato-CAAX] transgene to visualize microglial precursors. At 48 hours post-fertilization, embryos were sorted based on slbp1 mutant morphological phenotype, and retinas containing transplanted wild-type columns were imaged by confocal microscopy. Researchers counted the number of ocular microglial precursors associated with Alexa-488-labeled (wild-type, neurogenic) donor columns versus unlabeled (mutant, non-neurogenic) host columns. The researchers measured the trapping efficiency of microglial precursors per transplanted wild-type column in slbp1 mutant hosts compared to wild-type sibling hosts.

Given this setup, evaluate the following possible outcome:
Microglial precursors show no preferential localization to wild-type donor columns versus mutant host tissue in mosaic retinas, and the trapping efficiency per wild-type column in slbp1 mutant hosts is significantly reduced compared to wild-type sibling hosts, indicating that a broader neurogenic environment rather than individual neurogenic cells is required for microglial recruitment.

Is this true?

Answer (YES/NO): NO